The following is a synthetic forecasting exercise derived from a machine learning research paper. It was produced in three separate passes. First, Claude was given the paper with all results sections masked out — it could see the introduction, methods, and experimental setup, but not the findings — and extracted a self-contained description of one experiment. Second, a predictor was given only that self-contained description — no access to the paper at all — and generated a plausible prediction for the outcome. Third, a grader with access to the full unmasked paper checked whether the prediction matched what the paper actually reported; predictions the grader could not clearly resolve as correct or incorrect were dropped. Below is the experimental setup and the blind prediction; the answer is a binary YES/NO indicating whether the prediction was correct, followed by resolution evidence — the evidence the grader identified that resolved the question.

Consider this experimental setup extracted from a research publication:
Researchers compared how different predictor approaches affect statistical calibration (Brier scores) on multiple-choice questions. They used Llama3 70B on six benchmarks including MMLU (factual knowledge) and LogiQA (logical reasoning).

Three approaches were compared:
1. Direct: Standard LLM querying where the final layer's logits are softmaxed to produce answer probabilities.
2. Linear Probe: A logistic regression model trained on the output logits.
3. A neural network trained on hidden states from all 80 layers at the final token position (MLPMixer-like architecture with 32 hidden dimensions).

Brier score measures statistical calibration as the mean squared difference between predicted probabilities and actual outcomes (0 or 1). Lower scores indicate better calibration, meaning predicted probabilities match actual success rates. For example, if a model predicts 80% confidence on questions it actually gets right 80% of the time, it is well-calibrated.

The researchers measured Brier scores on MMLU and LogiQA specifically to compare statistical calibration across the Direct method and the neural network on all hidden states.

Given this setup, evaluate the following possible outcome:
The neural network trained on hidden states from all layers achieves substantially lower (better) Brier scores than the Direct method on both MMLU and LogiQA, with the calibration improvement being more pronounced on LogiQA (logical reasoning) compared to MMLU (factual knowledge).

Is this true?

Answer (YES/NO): NO